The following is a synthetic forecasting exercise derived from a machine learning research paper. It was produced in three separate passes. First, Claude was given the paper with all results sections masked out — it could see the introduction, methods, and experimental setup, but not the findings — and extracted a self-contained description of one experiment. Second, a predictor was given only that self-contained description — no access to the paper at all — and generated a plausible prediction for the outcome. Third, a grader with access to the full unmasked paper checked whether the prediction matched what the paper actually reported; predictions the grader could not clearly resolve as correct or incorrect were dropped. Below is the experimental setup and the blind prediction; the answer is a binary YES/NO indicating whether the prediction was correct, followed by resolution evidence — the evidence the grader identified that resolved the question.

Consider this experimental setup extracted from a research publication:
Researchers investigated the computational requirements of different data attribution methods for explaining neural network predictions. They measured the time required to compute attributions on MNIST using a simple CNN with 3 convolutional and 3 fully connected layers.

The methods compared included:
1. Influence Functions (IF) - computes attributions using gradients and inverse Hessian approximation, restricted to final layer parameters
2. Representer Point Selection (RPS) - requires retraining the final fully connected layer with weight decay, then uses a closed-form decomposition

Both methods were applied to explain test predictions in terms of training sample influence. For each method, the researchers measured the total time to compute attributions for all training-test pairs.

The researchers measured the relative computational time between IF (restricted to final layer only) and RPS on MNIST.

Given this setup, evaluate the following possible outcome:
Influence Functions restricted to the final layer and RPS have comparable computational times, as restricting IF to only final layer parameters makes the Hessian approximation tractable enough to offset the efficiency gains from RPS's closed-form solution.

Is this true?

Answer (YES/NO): NO